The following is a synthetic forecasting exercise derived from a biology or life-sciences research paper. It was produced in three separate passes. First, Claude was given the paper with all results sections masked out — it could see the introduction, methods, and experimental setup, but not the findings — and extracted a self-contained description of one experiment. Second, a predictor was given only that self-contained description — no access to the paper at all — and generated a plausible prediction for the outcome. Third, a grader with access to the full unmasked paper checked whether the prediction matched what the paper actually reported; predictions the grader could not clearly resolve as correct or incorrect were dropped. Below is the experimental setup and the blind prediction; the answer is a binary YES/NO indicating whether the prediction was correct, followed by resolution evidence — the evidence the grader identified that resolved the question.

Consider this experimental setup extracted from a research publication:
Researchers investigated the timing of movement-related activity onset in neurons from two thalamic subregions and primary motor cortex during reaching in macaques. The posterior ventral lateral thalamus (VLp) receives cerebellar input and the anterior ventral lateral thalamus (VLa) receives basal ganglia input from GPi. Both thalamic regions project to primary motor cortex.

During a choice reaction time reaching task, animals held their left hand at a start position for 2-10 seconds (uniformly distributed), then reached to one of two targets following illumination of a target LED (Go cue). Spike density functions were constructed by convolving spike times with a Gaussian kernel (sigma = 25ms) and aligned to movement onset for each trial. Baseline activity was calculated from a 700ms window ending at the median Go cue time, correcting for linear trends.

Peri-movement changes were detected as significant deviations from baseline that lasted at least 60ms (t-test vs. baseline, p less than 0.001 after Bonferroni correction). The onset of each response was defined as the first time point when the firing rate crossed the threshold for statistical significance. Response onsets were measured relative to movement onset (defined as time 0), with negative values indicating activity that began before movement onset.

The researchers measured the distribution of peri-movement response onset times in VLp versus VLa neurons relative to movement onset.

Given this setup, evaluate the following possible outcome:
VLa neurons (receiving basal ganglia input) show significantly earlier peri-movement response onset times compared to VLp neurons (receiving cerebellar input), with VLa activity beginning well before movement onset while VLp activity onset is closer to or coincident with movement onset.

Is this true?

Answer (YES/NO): NO